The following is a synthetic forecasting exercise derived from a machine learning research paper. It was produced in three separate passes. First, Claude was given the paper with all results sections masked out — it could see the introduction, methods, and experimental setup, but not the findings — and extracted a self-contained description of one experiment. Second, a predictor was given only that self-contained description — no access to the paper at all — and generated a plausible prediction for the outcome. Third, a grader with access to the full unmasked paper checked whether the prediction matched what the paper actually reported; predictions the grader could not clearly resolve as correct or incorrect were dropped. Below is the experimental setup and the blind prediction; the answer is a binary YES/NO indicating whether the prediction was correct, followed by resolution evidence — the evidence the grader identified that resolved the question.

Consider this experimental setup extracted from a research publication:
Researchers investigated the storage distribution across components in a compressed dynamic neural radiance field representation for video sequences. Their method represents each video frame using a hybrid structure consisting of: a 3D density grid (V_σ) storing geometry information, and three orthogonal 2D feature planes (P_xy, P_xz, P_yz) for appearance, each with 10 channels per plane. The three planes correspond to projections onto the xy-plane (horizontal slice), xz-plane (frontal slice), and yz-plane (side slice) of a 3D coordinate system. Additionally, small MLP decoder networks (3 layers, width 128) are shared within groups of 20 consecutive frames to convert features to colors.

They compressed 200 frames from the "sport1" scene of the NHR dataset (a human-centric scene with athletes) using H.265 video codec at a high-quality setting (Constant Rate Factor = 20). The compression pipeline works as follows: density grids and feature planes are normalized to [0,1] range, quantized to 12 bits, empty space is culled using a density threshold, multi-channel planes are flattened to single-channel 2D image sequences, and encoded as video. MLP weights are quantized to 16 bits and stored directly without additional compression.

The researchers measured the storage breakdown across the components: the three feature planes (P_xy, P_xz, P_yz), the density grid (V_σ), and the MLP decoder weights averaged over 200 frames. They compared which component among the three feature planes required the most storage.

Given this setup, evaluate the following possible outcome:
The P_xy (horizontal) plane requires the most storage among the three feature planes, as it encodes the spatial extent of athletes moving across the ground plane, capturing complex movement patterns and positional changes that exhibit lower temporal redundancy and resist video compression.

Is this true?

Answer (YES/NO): NO